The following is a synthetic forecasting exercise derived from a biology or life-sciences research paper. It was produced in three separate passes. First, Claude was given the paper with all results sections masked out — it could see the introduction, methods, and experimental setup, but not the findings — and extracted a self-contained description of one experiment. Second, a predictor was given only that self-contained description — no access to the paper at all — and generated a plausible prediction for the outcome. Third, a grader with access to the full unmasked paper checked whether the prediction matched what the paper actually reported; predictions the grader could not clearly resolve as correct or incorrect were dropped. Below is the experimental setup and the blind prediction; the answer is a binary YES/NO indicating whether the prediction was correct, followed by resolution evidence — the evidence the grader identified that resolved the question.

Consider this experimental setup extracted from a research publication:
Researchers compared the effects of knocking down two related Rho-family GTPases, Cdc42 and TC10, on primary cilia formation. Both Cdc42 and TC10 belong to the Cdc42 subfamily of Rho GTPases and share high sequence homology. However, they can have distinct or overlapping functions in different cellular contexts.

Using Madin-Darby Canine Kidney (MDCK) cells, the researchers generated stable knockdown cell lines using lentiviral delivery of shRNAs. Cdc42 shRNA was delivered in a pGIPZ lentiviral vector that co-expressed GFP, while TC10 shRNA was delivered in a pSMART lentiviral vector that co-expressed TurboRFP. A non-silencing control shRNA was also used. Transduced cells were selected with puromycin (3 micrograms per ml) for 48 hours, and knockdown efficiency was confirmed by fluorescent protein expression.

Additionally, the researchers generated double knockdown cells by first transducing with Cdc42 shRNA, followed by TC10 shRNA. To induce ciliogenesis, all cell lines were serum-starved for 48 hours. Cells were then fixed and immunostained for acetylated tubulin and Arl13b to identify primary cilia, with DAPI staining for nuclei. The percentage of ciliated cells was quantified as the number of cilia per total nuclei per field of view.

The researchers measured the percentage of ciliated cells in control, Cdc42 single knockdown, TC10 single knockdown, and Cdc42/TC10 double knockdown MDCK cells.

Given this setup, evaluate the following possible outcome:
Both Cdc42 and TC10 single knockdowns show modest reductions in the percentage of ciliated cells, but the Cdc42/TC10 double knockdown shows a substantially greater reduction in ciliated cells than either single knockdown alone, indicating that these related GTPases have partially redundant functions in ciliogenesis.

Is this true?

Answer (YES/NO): NO